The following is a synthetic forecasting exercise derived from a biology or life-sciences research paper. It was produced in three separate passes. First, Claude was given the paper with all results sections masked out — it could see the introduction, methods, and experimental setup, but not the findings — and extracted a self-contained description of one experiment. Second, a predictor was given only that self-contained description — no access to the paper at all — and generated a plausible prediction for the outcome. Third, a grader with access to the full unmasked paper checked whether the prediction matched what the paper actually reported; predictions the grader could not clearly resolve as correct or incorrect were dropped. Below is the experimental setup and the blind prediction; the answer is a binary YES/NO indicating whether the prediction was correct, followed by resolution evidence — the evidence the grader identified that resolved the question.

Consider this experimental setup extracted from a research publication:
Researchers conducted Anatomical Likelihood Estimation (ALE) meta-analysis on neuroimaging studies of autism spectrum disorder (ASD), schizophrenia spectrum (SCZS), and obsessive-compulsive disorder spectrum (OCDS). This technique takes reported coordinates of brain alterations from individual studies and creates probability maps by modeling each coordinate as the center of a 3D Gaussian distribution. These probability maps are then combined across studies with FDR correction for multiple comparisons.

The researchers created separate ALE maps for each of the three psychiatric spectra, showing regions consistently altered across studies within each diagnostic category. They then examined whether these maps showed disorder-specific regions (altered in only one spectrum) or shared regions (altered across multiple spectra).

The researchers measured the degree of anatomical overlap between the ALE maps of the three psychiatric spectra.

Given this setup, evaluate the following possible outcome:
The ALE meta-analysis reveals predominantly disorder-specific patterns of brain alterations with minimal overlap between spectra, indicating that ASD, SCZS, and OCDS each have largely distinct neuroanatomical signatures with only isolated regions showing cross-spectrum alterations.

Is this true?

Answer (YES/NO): NO